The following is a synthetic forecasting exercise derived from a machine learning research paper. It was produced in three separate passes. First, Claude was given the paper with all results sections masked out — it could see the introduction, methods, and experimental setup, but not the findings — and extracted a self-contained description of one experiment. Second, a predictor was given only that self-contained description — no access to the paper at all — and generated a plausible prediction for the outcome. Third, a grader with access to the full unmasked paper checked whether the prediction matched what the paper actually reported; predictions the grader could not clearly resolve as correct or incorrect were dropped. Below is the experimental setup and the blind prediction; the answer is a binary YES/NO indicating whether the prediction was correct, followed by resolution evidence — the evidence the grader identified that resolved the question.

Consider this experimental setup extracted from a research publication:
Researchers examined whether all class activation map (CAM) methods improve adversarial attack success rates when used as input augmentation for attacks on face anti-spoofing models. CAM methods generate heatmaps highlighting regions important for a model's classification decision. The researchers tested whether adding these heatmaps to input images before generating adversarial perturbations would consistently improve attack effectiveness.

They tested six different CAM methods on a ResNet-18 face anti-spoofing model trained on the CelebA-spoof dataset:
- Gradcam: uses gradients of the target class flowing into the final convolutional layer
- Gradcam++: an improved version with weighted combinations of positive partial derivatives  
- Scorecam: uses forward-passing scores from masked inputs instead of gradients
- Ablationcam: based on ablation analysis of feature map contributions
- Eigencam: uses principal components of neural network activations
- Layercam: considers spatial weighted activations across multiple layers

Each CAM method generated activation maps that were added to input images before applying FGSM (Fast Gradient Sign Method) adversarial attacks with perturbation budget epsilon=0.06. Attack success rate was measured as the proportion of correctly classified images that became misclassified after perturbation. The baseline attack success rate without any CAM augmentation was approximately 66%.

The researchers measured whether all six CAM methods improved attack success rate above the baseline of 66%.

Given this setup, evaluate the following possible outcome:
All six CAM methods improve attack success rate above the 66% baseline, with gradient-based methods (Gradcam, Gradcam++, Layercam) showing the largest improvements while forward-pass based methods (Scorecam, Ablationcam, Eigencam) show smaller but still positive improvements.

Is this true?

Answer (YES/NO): NO